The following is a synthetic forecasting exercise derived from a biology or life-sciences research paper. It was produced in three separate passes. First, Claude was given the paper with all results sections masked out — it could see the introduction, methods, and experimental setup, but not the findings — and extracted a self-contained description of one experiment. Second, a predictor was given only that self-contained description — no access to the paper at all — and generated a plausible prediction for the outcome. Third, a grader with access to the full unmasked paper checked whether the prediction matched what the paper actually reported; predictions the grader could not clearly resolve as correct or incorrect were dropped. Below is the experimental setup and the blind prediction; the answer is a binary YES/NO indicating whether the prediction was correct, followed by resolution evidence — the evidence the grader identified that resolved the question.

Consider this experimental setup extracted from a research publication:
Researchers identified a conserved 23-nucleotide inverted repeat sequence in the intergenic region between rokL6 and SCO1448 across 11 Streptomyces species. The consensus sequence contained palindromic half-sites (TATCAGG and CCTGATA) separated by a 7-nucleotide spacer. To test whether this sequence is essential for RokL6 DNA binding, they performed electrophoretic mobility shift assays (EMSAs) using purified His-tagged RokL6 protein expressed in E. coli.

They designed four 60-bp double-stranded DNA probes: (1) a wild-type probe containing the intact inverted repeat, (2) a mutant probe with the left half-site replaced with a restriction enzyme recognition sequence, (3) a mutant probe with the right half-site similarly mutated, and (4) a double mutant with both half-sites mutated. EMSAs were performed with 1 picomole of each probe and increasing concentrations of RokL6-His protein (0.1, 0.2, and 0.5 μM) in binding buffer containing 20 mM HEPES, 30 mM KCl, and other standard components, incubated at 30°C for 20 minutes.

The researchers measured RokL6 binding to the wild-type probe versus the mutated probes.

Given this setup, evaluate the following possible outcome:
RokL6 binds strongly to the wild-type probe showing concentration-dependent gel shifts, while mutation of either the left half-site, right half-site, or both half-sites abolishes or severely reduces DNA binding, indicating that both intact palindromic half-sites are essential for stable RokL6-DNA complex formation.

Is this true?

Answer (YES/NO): NO